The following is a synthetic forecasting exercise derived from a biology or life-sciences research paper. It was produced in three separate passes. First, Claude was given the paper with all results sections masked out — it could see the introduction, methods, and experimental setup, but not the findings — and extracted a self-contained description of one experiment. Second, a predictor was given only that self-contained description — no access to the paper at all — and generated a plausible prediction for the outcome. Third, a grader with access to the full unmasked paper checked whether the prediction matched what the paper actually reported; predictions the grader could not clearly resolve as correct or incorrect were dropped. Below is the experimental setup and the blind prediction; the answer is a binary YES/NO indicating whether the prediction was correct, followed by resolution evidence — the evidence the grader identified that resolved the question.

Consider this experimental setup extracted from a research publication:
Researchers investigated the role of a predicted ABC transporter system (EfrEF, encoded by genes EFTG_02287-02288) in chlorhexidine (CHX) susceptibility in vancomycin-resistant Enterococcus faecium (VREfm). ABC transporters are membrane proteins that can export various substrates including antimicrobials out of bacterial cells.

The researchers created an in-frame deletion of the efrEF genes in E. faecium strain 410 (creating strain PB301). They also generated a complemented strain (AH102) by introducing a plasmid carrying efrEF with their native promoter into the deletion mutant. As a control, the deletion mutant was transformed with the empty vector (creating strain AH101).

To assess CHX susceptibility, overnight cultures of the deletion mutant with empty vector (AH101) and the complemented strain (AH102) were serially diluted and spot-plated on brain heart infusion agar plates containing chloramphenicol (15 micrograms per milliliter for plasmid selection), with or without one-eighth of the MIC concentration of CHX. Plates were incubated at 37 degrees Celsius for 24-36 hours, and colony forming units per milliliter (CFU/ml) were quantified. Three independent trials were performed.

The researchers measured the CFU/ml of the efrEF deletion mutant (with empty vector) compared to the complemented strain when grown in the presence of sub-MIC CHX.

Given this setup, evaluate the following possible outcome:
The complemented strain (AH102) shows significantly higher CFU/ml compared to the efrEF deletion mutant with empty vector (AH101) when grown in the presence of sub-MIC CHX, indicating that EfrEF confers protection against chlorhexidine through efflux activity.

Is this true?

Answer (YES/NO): YES